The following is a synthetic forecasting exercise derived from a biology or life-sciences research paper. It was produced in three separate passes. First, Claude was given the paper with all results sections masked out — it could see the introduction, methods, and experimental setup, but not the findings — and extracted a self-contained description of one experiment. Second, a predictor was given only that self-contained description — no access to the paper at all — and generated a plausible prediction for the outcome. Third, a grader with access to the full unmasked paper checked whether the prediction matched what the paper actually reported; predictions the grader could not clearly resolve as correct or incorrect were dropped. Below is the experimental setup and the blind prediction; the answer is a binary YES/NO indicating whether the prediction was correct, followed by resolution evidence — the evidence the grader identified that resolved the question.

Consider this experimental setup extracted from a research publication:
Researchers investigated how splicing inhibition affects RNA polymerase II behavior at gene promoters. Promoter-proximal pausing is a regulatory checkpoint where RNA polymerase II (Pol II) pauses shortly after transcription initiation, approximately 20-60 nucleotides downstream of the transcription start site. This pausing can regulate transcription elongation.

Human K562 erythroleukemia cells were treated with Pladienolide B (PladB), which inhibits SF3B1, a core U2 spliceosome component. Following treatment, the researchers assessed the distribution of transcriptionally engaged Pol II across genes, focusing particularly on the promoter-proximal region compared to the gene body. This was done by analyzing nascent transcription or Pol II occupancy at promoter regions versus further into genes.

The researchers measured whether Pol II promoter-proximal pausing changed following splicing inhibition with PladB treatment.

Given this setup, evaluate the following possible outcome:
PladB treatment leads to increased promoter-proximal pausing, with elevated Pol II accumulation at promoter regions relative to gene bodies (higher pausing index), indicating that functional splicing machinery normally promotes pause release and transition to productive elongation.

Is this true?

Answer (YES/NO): YES